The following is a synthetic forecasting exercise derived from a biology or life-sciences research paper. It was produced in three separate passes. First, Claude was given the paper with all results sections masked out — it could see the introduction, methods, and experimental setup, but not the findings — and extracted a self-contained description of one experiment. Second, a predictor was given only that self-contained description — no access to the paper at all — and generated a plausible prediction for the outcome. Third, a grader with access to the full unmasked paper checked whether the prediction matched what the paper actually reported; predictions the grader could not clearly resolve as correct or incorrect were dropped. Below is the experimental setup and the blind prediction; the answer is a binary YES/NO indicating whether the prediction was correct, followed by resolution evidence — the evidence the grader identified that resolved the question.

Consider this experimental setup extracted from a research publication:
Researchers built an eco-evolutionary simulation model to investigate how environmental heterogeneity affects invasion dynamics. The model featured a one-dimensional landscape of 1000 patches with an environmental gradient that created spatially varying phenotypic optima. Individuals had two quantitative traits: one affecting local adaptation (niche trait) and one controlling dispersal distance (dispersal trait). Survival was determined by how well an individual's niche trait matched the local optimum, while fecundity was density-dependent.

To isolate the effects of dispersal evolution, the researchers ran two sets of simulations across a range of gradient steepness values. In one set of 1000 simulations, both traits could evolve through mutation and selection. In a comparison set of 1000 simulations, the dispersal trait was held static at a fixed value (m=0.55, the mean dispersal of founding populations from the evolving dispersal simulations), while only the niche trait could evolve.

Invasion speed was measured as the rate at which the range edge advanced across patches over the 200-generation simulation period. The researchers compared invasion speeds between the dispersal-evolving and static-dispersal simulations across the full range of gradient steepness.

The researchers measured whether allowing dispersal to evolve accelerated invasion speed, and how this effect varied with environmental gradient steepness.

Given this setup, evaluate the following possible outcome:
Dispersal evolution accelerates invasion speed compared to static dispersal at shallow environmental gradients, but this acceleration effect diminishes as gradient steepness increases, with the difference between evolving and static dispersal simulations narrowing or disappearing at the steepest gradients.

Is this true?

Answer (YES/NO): NO